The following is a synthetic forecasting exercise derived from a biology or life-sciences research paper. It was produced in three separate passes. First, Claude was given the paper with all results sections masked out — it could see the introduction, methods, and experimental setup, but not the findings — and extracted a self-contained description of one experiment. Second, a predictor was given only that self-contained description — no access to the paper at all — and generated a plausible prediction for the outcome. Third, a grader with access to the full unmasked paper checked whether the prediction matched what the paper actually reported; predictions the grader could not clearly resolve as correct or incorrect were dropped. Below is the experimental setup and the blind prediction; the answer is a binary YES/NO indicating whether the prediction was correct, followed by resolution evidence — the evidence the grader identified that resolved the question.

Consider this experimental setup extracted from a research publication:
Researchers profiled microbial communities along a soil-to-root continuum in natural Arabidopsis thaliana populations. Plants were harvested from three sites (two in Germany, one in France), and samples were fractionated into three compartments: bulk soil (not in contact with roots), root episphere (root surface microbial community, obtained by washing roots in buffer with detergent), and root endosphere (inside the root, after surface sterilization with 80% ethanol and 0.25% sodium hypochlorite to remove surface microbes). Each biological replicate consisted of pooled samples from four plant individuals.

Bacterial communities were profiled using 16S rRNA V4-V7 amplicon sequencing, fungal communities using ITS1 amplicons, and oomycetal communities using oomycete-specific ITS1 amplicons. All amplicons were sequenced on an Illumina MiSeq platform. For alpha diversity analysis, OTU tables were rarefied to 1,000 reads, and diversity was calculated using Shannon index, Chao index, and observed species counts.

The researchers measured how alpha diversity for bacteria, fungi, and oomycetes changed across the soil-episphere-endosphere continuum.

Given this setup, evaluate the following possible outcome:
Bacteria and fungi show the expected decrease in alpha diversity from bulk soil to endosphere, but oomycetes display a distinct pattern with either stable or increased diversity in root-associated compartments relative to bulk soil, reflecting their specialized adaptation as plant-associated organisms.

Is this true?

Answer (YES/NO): NO